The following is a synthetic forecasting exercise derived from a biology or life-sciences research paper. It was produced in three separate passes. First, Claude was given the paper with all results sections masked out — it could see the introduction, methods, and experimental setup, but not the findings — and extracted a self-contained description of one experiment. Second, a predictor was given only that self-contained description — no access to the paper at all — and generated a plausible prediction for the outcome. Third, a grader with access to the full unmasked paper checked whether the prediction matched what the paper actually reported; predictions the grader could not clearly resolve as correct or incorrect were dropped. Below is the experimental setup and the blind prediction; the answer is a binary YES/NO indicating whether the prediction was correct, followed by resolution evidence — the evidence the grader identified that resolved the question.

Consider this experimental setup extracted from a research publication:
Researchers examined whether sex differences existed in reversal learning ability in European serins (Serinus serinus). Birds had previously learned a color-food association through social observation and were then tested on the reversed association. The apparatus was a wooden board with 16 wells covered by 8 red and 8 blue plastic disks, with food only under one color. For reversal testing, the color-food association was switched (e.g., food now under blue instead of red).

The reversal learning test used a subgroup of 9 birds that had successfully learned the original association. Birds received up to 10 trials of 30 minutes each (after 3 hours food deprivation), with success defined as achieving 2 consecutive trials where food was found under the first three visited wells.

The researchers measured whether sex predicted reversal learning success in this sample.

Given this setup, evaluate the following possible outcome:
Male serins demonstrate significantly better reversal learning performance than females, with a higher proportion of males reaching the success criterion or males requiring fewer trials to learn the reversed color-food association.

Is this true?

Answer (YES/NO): NO